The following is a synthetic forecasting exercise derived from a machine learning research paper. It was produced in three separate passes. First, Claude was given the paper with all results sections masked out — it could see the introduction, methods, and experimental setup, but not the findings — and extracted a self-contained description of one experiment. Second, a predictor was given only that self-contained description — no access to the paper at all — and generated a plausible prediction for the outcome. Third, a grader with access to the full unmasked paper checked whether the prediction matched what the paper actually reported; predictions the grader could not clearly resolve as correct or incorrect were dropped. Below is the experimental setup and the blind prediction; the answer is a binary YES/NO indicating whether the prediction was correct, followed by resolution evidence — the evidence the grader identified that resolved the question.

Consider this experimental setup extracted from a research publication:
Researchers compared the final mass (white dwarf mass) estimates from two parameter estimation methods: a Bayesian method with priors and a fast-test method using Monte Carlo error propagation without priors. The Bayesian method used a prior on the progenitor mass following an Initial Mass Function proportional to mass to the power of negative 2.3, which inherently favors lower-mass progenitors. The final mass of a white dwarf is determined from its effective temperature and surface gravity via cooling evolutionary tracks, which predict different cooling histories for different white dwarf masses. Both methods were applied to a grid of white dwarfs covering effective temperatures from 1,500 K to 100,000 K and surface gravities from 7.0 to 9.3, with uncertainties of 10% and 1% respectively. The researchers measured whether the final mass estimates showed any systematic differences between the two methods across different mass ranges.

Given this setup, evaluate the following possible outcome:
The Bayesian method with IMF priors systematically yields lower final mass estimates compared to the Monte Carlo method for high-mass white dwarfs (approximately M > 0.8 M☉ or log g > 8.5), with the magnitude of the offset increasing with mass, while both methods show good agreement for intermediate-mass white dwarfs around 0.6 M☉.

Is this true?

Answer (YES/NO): NO